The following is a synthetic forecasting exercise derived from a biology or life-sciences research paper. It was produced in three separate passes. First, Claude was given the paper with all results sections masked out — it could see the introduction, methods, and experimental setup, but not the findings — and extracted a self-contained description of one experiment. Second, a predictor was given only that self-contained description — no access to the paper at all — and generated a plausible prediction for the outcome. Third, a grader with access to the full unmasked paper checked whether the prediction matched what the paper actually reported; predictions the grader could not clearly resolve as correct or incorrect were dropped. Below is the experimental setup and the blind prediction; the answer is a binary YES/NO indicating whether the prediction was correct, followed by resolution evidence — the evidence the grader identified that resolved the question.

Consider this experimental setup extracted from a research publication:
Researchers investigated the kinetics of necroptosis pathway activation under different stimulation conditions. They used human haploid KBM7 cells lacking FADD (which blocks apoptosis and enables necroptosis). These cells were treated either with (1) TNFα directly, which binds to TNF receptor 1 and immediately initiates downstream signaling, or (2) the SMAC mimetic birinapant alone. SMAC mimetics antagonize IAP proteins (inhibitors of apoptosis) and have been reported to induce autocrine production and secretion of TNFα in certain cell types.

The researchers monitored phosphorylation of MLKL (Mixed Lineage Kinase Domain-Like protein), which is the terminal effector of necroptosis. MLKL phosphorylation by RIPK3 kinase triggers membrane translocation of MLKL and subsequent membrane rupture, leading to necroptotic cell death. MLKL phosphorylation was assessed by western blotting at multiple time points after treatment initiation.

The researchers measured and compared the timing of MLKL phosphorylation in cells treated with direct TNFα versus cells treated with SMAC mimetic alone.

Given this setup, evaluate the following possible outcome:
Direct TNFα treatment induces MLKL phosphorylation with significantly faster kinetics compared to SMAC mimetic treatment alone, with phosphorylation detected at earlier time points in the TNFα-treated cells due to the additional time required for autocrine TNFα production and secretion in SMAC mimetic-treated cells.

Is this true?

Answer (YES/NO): YES